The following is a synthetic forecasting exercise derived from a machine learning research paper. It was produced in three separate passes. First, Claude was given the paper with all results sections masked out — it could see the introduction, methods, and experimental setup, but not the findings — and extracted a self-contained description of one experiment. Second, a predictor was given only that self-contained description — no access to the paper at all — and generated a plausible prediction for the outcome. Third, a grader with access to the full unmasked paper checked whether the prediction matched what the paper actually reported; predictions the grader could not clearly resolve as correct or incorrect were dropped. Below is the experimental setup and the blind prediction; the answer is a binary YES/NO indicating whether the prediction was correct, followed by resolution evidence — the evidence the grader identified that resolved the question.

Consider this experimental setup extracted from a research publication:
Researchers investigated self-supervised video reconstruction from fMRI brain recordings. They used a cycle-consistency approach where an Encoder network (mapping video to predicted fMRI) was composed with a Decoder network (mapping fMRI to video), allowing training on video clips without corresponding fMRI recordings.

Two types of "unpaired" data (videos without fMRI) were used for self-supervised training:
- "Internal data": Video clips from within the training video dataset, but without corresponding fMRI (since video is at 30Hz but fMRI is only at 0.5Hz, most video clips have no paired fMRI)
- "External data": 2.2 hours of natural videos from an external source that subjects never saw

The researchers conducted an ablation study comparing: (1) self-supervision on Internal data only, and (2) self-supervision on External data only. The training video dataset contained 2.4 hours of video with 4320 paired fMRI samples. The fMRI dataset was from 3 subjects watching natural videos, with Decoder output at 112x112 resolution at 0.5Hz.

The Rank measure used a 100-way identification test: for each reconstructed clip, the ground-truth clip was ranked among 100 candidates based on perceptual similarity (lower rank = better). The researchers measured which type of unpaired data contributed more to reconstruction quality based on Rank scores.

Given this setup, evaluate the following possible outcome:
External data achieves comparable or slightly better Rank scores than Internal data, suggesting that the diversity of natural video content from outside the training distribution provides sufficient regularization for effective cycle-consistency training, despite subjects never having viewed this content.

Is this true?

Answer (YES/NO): NO